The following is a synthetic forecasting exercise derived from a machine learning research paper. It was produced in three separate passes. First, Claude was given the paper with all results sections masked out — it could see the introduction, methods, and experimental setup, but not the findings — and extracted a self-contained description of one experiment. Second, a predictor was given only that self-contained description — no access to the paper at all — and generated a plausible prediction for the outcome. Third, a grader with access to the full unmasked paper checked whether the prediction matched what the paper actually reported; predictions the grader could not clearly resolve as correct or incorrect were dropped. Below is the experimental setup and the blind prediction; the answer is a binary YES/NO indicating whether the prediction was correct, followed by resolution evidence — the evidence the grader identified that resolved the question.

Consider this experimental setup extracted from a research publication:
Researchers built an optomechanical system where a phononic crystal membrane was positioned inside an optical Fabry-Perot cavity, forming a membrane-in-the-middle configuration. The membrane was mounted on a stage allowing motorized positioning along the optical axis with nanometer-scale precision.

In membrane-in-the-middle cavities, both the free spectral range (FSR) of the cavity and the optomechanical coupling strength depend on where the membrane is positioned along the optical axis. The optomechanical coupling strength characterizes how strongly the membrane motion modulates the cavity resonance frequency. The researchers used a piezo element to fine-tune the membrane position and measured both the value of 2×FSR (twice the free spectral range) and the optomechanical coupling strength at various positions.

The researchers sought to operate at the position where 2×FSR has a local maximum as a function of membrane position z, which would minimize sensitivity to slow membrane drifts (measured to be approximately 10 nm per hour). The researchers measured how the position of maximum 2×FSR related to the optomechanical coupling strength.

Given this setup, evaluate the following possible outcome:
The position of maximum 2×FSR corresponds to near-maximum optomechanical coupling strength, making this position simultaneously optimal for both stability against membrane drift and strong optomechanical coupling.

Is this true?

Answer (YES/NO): YES